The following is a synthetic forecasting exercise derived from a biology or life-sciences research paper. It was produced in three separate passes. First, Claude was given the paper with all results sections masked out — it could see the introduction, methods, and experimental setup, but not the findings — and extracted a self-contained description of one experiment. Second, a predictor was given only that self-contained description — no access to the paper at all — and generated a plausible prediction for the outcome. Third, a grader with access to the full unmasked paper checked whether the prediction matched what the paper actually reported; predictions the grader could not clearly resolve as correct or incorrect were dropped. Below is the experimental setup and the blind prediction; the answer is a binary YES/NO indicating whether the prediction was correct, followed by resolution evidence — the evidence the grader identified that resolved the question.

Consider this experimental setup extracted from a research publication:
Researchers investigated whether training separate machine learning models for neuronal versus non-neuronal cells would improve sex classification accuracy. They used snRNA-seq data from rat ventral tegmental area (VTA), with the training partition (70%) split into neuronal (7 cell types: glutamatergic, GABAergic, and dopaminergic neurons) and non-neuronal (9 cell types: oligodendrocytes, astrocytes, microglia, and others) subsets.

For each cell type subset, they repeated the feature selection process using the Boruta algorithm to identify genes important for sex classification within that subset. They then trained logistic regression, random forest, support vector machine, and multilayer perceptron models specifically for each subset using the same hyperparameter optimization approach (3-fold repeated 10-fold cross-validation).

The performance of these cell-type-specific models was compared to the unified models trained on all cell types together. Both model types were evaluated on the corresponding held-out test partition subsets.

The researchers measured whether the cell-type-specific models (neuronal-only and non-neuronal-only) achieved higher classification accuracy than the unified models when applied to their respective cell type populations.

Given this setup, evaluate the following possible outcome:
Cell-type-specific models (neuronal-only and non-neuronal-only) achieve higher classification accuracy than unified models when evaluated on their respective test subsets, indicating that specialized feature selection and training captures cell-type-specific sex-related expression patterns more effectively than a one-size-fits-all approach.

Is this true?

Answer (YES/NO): NO